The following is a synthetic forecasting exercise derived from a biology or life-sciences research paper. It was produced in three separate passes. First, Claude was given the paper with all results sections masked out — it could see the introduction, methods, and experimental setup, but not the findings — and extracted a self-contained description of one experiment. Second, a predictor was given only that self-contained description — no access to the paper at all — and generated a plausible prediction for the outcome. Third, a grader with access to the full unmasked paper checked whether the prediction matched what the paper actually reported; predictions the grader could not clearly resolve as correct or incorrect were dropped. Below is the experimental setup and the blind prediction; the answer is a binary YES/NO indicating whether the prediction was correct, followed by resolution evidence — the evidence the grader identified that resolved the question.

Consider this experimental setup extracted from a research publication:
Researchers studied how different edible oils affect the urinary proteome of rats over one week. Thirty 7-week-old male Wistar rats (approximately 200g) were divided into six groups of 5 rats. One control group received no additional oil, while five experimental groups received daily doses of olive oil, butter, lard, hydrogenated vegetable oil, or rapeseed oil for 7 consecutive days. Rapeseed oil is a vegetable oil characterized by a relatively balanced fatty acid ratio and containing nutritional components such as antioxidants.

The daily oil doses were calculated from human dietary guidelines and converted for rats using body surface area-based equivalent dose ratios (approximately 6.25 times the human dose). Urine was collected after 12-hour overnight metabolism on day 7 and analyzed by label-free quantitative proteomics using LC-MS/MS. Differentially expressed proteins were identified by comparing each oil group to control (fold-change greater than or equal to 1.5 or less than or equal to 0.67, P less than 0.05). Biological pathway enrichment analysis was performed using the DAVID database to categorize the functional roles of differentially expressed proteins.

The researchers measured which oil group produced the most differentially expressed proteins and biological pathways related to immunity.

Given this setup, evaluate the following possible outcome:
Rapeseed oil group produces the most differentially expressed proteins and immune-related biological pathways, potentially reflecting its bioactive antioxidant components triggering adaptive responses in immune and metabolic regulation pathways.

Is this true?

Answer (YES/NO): YES